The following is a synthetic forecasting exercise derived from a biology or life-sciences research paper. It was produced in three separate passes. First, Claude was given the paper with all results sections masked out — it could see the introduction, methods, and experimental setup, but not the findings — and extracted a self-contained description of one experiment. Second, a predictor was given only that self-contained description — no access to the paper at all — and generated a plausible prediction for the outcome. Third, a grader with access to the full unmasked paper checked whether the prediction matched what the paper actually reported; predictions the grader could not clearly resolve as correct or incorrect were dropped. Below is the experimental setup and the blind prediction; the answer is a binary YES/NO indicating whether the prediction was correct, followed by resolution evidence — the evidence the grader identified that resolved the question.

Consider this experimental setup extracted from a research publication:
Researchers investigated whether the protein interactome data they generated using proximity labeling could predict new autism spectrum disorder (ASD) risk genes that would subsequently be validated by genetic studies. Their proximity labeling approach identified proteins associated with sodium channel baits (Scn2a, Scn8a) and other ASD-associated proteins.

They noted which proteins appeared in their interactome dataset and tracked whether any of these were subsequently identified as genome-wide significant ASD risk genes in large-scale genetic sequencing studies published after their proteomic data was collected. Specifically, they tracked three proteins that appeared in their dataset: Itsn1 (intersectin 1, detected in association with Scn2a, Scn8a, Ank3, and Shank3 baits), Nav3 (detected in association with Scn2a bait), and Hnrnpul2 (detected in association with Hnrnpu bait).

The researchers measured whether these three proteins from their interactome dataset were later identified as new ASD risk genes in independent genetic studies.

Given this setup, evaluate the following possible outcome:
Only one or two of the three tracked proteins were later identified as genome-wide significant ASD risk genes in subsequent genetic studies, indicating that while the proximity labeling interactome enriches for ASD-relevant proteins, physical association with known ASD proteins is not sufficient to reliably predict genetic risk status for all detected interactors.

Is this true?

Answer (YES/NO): NO